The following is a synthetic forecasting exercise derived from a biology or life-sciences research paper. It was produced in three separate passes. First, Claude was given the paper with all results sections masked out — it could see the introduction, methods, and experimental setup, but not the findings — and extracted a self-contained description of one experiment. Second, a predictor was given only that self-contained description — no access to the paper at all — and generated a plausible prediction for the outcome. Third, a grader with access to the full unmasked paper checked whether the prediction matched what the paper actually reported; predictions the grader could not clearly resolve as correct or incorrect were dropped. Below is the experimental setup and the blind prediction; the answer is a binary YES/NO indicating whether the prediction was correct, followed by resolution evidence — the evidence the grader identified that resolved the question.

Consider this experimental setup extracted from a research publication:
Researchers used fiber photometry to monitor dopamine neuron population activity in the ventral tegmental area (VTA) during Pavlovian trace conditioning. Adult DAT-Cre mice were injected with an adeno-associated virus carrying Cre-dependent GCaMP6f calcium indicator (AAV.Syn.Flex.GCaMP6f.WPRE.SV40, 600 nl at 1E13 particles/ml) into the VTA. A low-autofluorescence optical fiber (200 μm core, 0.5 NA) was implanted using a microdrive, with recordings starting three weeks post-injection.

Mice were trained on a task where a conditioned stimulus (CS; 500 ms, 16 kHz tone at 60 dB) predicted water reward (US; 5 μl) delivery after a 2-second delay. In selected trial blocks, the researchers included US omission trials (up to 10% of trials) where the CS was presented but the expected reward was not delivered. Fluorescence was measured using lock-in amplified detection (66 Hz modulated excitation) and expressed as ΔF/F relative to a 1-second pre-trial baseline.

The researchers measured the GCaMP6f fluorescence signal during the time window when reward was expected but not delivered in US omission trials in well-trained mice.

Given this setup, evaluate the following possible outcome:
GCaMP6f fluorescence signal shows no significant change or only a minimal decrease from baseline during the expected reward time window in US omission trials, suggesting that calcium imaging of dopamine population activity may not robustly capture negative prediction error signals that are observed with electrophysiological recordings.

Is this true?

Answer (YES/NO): NO